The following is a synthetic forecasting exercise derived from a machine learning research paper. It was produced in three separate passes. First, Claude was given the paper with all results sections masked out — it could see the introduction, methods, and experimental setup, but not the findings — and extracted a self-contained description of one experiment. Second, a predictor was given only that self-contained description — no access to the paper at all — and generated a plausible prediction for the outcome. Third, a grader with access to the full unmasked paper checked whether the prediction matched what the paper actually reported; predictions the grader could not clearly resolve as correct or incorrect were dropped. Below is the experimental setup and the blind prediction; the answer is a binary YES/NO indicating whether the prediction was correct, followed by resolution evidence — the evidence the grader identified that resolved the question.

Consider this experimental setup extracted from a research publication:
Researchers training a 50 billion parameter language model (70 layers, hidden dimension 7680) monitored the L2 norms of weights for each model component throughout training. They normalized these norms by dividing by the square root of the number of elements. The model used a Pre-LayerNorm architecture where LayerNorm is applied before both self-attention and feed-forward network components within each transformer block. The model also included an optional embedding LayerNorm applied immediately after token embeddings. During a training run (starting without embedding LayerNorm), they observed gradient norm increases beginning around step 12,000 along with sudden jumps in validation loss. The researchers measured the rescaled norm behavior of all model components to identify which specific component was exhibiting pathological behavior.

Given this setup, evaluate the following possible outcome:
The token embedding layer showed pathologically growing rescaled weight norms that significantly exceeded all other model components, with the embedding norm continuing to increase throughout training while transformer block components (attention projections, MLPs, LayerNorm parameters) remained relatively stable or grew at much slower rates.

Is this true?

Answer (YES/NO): NO